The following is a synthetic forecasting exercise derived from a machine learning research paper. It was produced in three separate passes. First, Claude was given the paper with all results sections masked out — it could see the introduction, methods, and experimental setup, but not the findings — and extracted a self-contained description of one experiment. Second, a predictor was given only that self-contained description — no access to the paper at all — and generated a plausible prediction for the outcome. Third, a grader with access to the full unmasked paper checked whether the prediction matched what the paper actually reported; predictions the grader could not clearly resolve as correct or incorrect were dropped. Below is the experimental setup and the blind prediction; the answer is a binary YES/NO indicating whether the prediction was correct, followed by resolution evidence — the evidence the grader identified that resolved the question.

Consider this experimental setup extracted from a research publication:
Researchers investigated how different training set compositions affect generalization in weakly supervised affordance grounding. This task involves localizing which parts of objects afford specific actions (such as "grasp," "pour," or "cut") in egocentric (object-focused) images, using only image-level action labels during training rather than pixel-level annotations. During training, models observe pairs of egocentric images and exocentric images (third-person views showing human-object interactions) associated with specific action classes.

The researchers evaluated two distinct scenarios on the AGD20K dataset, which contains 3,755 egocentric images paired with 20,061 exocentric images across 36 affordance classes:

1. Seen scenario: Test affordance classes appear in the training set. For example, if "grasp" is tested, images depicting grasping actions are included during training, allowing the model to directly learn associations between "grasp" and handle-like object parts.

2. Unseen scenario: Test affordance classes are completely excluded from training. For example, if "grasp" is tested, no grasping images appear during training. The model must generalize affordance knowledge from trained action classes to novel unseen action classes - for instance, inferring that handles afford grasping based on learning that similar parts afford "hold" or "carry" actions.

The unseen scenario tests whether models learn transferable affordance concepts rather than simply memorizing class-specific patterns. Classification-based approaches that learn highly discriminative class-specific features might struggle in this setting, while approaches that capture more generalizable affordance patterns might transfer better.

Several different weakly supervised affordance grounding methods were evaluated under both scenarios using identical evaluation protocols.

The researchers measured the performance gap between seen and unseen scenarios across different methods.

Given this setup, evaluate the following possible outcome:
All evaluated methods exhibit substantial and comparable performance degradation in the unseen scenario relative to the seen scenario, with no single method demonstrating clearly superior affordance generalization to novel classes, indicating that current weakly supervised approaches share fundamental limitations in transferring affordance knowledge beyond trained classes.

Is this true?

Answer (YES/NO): NO